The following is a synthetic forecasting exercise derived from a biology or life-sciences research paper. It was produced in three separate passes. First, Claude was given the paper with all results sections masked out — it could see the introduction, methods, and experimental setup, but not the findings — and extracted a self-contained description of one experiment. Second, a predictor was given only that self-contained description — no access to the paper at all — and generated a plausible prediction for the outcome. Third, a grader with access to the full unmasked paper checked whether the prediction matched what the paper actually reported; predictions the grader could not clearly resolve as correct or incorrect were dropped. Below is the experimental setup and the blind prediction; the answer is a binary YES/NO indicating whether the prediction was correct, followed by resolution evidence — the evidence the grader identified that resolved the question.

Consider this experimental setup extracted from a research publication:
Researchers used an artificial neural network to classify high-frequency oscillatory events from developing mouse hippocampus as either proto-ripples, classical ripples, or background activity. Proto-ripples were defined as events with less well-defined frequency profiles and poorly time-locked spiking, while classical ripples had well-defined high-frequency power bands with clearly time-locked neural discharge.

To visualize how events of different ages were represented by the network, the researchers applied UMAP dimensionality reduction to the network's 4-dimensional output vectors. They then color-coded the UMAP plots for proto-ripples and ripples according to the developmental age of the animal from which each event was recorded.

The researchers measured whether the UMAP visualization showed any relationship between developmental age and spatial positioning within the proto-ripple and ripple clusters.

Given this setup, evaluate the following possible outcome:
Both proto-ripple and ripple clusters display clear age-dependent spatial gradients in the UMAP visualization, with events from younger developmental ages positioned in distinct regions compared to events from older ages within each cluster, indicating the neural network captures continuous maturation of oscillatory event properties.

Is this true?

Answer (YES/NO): YES